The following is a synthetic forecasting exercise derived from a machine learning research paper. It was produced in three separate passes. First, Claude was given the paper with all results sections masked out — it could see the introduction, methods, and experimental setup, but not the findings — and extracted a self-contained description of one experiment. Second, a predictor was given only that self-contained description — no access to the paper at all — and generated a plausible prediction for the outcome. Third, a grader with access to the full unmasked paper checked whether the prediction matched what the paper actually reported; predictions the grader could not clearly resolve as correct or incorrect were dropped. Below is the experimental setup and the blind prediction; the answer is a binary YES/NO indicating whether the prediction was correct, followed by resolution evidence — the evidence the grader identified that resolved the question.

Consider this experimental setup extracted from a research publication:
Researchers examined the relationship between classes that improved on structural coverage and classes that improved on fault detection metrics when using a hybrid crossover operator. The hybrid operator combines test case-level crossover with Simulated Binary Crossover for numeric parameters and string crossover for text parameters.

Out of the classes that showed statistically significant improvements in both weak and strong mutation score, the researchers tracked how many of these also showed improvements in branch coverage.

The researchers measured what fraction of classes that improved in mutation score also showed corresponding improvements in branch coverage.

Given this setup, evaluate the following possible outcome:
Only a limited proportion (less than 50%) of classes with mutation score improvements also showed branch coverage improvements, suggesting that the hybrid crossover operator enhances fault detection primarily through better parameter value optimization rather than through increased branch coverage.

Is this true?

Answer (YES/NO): NO